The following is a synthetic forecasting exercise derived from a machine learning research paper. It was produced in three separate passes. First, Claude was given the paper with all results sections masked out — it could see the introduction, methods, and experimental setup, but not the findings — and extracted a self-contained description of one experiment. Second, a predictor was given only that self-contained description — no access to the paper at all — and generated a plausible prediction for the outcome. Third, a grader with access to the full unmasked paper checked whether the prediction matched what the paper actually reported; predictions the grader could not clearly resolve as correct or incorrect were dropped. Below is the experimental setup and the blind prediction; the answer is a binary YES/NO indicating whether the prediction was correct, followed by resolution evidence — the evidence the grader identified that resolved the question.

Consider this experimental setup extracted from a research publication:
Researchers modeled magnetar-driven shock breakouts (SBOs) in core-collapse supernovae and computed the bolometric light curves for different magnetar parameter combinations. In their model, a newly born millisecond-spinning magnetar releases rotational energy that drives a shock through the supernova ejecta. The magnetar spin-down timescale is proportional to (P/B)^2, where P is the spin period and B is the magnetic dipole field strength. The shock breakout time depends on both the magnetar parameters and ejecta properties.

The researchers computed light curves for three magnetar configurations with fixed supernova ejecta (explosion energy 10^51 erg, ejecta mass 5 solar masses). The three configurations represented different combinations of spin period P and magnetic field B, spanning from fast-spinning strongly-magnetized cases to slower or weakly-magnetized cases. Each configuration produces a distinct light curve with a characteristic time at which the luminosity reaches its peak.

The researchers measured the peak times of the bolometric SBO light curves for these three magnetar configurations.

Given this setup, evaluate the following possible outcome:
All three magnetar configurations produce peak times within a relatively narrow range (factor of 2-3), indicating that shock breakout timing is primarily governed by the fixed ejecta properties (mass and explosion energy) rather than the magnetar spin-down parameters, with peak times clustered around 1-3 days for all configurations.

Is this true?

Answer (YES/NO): NO